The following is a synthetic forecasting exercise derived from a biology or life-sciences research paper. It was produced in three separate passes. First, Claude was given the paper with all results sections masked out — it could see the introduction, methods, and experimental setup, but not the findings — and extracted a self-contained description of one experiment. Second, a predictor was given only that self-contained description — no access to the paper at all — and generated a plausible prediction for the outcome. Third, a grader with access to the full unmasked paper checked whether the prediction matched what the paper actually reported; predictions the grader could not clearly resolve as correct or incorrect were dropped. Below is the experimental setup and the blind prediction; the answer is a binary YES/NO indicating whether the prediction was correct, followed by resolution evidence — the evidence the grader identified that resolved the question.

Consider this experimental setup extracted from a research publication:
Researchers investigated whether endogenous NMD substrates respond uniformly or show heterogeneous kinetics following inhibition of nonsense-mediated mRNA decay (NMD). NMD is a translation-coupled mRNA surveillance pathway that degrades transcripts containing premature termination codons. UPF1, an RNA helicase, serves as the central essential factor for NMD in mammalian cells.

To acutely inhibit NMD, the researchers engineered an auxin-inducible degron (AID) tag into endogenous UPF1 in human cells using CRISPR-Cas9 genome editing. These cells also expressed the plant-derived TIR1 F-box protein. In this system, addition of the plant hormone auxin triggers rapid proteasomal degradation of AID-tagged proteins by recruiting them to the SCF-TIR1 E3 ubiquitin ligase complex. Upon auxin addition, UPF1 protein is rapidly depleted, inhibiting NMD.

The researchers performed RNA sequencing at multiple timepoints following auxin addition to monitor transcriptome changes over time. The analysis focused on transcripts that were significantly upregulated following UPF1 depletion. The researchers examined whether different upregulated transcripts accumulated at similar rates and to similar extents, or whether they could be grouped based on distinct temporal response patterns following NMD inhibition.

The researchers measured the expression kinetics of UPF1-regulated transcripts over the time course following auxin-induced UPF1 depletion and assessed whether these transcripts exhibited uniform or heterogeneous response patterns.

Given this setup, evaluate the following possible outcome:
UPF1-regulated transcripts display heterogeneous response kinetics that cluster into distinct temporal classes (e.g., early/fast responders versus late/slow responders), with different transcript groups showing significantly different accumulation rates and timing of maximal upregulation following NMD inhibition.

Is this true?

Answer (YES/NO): YES